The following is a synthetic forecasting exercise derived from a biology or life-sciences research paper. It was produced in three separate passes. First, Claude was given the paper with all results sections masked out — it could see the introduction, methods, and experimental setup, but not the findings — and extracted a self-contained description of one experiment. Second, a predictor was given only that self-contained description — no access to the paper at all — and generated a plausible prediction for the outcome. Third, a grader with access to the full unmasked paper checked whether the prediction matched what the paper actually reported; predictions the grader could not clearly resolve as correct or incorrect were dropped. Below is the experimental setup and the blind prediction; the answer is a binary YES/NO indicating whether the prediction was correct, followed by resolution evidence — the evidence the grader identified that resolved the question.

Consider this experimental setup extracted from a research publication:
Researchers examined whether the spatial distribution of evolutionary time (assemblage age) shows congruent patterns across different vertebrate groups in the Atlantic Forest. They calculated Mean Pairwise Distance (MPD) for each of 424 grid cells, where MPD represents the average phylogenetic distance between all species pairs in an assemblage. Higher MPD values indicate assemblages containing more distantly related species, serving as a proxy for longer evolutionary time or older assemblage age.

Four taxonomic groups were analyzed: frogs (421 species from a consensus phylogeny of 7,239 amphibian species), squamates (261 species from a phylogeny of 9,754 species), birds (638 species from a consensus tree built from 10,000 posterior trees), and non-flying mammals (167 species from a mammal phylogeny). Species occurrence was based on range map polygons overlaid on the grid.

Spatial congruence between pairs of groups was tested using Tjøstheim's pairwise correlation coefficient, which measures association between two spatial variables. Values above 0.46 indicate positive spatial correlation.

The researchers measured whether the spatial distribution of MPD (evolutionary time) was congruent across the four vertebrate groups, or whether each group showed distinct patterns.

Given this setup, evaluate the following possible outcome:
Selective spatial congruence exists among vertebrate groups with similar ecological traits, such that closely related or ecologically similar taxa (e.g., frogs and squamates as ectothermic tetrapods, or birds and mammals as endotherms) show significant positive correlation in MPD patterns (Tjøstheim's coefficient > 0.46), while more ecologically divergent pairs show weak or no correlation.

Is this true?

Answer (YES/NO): NO